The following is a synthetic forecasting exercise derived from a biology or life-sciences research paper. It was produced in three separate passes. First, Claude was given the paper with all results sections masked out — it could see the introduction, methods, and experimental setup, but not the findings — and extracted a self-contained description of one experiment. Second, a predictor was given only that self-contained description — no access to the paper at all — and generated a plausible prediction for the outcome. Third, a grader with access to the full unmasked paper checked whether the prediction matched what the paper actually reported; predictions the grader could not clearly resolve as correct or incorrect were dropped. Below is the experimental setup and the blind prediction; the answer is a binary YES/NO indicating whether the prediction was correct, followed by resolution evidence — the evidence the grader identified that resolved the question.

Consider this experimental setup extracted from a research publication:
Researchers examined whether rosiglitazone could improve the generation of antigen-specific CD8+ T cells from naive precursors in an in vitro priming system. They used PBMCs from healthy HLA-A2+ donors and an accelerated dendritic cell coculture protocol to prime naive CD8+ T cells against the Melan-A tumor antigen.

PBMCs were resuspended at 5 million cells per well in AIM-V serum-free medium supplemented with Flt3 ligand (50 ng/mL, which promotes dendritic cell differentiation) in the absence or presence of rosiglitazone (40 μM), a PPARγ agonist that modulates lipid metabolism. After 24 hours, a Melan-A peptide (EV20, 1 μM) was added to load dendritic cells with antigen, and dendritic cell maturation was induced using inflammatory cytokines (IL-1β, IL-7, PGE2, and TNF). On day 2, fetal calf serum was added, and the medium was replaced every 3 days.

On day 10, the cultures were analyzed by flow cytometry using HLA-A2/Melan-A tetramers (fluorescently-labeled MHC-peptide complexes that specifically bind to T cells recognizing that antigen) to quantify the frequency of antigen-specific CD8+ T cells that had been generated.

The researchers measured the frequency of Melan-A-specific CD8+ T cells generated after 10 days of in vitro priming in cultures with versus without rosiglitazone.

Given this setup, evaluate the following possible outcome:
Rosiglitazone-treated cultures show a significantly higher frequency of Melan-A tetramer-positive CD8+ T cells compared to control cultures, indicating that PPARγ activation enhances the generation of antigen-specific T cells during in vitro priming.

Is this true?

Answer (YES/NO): YES